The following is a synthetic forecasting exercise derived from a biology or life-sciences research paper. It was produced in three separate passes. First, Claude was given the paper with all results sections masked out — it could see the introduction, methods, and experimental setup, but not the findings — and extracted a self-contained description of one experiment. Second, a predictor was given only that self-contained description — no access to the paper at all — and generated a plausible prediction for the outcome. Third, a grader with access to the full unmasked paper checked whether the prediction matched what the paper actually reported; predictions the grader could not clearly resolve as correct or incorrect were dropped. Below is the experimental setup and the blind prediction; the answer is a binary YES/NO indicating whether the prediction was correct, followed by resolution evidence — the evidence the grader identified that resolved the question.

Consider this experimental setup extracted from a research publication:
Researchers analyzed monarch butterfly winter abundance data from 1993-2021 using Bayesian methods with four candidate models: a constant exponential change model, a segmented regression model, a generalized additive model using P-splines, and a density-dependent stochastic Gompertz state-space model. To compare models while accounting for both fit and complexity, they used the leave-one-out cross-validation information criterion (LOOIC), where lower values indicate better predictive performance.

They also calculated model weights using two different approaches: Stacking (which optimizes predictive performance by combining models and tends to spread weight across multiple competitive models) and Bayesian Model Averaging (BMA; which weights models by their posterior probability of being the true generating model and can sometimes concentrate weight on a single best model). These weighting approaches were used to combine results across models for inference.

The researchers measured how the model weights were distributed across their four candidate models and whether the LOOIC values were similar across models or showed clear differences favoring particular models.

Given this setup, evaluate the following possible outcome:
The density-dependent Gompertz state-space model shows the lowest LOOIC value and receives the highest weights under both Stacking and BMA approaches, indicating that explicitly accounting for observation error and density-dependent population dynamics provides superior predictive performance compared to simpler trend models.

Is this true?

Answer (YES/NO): YES